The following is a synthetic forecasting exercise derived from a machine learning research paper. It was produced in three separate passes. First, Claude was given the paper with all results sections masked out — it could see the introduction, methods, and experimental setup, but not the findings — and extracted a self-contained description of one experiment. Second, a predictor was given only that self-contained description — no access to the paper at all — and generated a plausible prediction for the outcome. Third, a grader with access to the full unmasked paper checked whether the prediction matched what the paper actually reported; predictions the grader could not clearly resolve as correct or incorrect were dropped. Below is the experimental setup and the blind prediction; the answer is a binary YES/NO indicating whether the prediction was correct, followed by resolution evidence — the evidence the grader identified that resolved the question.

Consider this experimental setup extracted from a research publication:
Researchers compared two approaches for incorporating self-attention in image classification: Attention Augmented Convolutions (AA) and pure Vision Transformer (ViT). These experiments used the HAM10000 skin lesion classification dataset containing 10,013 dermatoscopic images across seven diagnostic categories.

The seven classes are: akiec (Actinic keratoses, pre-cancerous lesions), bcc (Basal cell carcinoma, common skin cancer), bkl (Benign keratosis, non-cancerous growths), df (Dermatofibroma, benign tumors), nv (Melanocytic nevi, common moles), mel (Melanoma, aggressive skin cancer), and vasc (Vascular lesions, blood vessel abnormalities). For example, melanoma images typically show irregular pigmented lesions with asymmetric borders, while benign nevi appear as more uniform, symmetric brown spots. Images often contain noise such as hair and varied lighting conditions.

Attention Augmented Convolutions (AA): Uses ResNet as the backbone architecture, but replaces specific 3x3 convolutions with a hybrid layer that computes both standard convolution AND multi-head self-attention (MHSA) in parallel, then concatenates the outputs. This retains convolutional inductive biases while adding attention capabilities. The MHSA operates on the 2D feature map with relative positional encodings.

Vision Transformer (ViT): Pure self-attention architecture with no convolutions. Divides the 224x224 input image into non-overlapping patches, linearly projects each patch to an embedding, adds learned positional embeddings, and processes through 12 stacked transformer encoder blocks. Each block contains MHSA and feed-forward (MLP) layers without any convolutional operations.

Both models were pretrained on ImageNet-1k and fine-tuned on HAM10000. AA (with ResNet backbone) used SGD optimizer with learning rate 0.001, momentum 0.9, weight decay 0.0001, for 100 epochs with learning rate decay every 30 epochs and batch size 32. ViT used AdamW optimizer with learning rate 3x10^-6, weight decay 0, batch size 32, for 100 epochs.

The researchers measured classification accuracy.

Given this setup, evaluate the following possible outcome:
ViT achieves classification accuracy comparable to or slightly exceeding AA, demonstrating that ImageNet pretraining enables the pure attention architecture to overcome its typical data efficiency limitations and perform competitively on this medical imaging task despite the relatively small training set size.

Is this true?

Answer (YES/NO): NO